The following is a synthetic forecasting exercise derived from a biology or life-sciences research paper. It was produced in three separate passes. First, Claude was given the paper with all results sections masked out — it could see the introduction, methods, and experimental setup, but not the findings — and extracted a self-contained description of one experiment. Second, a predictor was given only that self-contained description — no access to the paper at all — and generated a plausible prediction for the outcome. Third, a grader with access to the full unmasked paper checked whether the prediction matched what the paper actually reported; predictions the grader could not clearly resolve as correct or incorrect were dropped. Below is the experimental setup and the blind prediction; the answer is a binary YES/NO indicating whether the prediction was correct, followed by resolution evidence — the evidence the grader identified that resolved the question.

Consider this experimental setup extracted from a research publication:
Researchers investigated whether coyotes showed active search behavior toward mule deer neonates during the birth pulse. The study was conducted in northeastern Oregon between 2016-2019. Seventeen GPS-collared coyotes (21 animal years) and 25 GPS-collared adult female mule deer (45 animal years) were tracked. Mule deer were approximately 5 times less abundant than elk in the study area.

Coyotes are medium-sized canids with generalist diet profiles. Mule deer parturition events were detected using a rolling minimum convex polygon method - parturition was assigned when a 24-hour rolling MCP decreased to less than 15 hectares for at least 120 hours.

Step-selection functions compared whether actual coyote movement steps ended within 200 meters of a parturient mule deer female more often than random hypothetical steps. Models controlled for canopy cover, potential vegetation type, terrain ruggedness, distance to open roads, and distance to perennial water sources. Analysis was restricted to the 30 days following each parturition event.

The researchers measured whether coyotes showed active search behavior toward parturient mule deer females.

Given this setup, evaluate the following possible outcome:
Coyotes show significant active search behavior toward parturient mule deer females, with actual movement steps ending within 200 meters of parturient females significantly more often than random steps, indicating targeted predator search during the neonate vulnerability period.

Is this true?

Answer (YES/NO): NO